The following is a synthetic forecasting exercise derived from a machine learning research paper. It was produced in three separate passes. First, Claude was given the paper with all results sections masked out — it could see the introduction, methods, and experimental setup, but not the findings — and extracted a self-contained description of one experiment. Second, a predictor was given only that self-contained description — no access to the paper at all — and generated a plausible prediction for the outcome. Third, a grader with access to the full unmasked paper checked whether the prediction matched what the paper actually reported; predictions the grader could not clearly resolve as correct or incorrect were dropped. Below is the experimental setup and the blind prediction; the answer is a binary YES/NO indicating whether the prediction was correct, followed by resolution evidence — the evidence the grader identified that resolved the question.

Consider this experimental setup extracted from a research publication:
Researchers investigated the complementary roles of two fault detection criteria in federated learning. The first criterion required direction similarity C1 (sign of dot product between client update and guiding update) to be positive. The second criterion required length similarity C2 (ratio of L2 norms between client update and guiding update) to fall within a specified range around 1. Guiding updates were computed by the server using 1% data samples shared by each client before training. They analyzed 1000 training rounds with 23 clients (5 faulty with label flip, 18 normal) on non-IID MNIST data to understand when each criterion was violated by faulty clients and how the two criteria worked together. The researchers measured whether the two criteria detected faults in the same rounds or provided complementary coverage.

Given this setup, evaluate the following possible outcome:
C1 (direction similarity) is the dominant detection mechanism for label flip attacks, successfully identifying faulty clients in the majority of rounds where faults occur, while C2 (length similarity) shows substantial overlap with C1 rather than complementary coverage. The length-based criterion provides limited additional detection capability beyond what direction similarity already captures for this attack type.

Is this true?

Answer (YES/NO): YES